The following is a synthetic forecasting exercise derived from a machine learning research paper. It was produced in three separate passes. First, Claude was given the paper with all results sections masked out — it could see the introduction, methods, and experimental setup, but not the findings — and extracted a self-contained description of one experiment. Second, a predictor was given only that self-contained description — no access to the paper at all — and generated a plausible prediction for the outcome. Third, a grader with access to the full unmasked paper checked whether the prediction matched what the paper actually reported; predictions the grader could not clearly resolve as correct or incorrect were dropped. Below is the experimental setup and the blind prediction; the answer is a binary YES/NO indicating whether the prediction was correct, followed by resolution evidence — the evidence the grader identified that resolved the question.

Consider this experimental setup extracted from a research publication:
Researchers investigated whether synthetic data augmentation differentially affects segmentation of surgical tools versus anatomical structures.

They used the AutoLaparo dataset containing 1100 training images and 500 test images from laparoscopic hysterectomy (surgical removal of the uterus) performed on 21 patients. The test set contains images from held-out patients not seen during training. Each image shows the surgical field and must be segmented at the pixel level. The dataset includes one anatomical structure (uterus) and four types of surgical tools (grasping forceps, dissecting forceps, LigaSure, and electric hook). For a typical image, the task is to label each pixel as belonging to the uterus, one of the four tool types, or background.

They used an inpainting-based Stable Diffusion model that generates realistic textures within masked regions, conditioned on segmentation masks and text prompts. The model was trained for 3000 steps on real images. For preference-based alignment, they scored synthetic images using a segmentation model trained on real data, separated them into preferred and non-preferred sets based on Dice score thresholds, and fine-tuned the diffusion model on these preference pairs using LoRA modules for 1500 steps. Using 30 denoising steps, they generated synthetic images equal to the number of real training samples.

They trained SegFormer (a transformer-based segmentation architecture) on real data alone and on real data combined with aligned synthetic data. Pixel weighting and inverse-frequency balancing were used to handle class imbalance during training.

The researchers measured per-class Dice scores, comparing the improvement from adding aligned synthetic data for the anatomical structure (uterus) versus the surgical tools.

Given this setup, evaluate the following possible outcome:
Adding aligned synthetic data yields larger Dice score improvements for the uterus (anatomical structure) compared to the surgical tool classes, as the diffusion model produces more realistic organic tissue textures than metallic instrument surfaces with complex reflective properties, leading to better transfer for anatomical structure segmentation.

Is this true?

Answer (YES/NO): NO